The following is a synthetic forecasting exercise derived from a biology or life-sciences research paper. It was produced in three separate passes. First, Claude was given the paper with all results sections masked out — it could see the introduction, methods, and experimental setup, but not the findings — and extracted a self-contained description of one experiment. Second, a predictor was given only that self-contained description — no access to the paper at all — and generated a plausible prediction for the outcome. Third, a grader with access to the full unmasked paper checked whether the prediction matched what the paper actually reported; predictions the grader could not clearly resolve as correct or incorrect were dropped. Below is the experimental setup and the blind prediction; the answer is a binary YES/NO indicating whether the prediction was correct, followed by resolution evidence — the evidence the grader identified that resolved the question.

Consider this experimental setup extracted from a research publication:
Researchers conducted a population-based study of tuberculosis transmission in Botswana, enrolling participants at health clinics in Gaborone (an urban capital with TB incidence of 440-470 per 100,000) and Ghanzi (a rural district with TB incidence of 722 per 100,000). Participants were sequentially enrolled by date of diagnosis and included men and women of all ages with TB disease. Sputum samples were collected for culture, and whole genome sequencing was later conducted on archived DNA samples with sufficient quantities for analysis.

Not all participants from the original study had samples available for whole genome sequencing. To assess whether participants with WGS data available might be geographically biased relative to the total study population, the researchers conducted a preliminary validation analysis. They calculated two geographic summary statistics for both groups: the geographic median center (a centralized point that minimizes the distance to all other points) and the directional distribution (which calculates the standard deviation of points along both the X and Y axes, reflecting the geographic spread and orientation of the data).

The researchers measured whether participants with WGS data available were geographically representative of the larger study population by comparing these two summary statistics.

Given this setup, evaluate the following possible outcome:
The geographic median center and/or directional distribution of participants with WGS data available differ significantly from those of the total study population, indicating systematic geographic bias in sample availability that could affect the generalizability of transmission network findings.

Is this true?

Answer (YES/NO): NO